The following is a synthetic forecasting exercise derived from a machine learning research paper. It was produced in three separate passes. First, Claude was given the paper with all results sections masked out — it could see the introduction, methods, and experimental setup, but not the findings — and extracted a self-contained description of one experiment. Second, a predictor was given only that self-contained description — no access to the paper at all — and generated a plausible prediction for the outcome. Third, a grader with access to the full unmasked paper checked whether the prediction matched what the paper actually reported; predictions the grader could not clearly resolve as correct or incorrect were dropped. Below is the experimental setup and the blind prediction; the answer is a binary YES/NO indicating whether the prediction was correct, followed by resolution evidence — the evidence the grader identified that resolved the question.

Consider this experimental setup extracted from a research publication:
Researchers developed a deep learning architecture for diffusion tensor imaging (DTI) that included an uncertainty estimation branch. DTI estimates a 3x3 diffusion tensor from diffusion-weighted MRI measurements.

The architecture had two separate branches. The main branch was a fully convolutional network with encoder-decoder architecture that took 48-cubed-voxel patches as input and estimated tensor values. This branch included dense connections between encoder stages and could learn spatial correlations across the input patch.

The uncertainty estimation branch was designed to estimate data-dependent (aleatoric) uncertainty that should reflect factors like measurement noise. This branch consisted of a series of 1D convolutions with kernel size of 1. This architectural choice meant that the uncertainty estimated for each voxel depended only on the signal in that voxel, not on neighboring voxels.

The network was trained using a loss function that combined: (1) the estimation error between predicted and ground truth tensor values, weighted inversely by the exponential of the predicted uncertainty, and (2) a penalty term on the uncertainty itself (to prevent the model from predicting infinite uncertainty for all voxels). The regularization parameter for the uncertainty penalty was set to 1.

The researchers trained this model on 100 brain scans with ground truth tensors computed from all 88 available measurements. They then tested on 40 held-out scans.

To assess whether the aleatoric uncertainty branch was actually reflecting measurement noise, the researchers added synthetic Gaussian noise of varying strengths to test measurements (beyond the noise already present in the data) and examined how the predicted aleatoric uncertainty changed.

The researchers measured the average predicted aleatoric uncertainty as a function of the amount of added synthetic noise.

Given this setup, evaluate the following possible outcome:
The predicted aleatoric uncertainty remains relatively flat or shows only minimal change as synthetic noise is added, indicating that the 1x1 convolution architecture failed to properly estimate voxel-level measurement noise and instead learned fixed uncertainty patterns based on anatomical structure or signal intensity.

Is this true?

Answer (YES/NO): NO